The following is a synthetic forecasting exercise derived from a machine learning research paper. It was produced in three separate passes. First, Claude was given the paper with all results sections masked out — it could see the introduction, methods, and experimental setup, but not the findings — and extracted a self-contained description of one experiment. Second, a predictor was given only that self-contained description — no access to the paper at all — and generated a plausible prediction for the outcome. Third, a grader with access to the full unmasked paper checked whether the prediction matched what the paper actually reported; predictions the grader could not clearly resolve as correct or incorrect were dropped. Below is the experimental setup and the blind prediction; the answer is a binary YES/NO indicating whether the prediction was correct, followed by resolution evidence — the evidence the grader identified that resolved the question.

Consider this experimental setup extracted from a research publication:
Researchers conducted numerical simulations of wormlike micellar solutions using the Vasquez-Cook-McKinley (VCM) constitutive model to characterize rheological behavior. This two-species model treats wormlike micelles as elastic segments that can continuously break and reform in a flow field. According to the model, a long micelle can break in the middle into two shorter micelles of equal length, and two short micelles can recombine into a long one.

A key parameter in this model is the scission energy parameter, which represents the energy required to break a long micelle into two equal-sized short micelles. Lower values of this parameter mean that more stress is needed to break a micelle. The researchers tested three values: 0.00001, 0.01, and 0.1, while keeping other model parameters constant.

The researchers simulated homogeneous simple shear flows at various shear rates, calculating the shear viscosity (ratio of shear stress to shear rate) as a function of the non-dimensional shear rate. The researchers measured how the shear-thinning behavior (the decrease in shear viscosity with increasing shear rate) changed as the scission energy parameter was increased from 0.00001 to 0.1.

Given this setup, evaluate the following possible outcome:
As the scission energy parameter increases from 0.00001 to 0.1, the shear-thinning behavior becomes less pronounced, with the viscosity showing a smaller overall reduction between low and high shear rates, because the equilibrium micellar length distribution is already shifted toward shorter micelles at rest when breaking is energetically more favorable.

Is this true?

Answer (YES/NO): NO